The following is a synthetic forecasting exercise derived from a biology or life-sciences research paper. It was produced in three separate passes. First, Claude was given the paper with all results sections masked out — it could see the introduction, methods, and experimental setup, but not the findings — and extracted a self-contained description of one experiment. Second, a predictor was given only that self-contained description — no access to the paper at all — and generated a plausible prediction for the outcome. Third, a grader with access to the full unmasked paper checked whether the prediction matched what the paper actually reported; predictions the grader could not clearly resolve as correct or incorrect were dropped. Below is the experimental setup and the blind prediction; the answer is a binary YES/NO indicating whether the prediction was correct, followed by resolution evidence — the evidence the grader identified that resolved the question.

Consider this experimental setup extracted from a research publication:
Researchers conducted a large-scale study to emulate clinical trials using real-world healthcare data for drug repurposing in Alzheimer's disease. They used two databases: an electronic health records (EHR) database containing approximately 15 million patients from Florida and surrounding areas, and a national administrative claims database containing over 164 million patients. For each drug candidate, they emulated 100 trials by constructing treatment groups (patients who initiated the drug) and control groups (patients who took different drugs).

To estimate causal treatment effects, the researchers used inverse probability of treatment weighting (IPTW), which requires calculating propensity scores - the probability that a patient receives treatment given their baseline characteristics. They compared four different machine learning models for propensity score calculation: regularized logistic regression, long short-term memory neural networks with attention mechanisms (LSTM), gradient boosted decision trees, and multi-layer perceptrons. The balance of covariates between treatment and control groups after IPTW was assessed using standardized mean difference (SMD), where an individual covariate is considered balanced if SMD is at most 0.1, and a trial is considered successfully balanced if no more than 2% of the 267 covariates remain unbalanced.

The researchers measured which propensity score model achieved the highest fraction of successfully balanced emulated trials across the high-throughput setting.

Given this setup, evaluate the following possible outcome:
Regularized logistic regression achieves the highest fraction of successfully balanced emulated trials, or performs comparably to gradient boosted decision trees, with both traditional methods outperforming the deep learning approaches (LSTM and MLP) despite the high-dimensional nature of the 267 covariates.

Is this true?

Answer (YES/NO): NO